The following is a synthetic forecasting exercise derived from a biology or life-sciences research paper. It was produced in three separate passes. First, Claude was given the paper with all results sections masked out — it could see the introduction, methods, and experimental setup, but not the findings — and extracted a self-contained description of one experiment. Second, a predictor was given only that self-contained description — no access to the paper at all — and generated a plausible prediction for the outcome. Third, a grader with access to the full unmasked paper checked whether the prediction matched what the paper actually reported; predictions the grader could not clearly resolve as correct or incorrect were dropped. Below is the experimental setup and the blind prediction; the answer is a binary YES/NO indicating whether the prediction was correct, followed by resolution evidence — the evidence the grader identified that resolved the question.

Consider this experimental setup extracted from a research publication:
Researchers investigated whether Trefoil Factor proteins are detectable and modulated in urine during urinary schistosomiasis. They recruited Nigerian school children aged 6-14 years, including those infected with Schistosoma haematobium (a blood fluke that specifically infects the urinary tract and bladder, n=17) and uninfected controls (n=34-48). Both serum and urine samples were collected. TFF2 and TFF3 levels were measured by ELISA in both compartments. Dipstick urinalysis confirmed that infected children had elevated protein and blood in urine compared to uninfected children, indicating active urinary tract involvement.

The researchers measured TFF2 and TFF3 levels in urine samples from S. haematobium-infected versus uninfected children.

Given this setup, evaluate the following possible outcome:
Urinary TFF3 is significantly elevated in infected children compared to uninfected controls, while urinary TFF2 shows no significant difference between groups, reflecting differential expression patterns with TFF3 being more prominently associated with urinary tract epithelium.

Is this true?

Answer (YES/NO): NO